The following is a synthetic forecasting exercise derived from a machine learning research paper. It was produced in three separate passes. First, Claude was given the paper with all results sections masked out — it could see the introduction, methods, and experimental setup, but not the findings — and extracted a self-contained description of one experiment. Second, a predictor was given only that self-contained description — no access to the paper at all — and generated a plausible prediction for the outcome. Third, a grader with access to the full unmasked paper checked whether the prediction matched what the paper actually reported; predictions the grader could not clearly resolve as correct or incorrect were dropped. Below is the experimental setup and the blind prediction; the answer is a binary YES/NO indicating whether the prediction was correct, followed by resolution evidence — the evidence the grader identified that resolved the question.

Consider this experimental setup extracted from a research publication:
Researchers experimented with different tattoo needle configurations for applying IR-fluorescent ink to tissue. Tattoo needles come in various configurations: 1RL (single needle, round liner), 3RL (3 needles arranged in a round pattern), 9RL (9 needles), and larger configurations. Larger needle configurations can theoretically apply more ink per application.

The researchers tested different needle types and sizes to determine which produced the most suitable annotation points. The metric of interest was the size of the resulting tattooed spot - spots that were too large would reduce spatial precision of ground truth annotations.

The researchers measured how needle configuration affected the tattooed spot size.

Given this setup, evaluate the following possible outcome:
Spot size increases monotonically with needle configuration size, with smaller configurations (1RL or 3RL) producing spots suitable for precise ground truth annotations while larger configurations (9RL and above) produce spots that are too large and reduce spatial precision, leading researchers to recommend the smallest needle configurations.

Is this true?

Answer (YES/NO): NO